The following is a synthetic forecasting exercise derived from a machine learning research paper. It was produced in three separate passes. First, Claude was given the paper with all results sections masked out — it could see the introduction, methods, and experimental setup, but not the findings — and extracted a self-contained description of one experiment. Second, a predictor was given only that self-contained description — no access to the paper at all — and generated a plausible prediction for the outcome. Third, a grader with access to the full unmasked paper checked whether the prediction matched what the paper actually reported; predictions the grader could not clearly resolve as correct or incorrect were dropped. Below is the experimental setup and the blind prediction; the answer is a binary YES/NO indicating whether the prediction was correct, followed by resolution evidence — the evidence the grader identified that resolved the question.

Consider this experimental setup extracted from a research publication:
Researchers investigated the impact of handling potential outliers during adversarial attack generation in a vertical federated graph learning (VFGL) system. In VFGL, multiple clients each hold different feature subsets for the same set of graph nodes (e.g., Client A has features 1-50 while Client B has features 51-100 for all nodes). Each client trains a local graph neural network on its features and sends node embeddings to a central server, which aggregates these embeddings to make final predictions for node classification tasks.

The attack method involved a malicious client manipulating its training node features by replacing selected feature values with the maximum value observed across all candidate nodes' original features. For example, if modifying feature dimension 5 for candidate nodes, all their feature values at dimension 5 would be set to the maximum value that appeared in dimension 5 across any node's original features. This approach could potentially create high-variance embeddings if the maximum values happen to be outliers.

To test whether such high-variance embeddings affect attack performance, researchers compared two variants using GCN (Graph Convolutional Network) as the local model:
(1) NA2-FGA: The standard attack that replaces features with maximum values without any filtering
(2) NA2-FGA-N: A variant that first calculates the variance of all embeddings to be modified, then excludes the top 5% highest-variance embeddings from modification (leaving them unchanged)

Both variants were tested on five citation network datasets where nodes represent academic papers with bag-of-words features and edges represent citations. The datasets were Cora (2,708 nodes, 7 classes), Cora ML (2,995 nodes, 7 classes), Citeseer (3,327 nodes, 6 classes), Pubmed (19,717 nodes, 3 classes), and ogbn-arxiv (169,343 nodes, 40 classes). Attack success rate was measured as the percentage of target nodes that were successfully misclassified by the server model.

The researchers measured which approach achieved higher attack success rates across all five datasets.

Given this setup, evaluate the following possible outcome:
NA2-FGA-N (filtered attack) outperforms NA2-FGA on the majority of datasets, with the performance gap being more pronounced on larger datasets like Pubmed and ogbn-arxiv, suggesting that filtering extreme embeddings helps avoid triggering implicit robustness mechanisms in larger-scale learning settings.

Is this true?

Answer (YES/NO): NO